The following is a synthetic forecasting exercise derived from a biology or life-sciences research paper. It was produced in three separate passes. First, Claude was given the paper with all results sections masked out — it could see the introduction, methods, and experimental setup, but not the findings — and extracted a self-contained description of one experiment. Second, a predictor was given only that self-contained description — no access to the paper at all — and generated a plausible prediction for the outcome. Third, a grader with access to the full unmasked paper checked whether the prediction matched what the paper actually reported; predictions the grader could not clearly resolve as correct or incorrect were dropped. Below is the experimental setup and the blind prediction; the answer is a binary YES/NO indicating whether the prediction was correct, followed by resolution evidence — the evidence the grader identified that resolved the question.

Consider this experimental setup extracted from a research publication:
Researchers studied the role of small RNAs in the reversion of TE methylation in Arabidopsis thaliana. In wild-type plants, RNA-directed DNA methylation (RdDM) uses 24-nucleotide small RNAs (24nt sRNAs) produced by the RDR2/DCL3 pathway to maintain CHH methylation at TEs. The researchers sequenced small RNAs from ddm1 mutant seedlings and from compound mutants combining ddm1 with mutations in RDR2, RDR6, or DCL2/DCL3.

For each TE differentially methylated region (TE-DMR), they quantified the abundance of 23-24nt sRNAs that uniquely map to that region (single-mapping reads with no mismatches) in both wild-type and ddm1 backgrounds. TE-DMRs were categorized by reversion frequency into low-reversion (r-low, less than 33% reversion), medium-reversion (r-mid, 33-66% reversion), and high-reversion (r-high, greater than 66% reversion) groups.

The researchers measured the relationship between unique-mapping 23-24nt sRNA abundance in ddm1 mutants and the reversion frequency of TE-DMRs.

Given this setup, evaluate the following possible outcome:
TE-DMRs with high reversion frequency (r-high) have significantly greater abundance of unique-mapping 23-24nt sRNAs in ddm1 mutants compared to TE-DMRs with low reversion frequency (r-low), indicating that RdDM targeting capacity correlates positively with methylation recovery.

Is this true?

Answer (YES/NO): NO